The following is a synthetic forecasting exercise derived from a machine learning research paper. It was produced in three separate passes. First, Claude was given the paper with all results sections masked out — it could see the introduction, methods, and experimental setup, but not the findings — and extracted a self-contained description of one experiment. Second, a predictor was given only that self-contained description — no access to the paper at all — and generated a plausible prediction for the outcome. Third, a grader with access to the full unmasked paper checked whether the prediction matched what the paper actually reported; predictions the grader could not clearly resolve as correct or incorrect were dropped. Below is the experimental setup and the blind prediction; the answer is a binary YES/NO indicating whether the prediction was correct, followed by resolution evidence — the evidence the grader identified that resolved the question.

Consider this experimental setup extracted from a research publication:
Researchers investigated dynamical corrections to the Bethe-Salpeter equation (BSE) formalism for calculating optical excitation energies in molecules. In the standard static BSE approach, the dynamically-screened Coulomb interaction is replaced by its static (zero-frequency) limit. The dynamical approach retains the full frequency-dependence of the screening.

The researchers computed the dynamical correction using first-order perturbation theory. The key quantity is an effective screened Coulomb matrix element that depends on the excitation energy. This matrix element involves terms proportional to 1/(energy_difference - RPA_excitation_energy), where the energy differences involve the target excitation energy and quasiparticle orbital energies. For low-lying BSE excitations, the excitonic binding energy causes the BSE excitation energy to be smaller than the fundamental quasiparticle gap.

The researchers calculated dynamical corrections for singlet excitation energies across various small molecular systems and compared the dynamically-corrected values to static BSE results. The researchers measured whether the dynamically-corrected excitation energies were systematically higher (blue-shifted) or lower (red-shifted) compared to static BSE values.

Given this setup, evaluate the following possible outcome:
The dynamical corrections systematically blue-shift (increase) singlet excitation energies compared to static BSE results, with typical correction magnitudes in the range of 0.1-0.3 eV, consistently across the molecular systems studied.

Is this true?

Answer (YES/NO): NO